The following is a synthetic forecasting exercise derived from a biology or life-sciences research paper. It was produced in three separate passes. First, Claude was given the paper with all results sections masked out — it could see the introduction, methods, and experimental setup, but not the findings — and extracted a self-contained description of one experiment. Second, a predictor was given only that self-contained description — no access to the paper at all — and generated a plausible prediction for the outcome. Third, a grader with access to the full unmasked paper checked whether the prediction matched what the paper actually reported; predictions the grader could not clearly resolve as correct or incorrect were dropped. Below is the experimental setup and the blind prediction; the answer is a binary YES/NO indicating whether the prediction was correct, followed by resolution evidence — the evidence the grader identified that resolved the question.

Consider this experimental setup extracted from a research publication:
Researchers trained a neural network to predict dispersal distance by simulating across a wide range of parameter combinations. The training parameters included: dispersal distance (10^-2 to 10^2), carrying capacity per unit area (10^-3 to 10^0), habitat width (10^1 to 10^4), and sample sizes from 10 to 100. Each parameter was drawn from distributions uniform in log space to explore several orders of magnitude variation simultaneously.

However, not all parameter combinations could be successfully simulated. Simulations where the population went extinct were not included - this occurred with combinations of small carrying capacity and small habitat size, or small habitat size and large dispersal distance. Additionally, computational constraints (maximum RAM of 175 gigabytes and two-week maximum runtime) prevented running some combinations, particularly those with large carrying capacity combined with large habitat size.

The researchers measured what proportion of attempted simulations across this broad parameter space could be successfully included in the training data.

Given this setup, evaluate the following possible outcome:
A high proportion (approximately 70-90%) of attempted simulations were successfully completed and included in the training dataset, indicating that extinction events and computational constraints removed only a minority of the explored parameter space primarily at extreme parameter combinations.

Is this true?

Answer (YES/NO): NO